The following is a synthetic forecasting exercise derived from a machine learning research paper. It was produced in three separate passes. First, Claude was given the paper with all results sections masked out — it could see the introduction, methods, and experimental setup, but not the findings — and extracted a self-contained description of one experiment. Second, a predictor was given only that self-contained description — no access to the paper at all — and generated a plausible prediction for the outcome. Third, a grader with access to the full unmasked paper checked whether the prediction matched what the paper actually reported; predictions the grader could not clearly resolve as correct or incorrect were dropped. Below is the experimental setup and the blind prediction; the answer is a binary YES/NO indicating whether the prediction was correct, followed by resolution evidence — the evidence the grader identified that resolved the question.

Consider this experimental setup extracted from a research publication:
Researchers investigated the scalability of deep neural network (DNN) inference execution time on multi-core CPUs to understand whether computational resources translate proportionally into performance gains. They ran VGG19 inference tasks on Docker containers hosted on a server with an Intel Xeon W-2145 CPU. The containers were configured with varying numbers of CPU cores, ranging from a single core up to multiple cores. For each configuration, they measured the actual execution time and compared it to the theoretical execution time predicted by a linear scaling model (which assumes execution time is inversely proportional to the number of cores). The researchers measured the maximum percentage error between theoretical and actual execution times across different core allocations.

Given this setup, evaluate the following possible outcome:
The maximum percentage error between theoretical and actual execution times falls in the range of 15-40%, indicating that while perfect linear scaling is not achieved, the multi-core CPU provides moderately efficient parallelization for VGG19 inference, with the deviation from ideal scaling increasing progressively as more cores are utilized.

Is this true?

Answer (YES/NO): NO